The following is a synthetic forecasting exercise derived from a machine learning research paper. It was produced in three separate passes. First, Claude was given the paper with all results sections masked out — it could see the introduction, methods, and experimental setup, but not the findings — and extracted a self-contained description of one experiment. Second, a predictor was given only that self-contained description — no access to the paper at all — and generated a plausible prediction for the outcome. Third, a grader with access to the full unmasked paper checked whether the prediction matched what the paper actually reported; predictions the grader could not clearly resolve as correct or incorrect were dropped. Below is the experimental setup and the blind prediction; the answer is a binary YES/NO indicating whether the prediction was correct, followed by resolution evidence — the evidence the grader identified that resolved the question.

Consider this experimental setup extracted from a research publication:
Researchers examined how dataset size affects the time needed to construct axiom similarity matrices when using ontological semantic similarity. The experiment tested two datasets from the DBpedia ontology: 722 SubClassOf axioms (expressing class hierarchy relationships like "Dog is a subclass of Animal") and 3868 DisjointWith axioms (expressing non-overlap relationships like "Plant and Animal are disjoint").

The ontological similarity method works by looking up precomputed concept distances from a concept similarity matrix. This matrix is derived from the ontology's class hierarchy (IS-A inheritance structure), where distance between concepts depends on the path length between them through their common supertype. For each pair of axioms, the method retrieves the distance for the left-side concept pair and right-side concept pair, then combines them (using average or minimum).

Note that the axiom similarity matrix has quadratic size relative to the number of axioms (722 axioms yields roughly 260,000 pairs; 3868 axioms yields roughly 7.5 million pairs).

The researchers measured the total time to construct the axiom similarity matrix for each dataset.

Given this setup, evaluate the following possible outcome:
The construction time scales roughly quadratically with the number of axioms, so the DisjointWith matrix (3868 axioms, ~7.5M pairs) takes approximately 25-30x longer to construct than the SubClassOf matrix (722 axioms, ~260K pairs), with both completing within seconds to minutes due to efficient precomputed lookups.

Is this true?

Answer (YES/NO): NO